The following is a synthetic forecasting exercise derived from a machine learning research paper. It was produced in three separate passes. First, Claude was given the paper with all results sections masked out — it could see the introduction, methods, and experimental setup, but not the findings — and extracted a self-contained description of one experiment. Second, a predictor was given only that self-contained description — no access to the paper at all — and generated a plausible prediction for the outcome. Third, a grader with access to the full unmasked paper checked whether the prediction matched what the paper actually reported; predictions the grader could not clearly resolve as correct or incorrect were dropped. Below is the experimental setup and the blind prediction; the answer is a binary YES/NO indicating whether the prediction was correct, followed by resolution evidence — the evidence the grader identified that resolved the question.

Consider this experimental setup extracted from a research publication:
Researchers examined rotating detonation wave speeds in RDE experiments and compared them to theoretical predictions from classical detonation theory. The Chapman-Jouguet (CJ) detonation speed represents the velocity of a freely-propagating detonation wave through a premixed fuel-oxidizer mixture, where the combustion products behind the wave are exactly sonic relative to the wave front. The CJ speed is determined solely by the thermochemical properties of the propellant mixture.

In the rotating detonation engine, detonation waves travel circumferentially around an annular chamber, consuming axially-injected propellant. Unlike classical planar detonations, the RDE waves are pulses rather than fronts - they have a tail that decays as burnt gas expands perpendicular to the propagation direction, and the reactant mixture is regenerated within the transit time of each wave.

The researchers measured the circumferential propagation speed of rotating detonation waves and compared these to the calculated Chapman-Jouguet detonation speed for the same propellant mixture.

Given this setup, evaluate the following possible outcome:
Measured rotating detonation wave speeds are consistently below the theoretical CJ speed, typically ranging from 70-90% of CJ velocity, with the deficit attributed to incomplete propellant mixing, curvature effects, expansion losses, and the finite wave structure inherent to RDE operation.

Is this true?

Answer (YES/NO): NO